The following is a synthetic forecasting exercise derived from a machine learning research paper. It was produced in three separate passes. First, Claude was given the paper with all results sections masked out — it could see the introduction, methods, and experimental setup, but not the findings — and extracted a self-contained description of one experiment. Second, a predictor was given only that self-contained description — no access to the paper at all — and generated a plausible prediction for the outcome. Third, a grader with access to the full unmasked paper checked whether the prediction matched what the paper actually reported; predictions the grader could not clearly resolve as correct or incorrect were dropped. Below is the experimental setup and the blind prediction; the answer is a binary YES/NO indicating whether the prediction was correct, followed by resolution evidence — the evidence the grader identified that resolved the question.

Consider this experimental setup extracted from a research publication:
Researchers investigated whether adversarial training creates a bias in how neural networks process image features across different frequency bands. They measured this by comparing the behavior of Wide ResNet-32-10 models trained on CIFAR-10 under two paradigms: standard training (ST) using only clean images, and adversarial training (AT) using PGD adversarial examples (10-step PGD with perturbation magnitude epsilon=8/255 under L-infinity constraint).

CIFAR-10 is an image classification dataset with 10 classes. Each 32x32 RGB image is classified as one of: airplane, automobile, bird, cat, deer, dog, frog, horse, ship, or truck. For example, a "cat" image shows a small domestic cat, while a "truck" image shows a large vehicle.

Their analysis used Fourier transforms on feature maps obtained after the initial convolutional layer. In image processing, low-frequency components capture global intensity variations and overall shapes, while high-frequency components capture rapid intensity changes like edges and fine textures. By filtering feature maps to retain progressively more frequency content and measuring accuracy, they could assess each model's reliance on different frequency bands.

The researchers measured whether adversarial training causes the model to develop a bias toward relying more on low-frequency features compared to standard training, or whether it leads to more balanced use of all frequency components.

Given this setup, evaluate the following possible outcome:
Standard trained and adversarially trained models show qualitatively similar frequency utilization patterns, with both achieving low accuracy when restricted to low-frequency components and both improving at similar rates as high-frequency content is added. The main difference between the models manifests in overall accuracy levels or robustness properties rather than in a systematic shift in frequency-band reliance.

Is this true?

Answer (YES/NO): NO